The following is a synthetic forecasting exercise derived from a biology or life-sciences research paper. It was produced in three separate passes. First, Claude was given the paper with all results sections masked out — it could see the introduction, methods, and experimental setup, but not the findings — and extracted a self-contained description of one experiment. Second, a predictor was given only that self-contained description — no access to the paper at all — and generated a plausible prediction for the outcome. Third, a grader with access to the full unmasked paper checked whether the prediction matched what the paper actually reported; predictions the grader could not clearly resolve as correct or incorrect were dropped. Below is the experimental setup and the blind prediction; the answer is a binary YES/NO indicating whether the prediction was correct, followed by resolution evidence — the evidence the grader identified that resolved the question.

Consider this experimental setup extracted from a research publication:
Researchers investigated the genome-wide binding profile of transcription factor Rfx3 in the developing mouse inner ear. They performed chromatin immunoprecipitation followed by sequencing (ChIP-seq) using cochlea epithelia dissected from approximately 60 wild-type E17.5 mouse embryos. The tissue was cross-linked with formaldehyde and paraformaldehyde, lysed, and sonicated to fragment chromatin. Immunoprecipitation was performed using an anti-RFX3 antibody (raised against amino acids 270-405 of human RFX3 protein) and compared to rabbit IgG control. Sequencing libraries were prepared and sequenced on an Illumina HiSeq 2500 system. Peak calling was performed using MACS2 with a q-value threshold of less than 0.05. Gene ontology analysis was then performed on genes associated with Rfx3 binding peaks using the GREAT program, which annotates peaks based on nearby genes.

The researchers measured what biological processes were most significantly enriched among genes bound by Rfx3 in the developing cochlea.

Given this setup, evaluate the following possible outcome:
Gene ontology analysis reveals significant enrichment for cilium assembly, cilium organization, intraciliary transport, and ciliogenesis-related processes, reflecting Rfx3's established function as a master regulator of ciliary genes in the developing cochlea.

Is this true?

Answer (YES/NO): YES